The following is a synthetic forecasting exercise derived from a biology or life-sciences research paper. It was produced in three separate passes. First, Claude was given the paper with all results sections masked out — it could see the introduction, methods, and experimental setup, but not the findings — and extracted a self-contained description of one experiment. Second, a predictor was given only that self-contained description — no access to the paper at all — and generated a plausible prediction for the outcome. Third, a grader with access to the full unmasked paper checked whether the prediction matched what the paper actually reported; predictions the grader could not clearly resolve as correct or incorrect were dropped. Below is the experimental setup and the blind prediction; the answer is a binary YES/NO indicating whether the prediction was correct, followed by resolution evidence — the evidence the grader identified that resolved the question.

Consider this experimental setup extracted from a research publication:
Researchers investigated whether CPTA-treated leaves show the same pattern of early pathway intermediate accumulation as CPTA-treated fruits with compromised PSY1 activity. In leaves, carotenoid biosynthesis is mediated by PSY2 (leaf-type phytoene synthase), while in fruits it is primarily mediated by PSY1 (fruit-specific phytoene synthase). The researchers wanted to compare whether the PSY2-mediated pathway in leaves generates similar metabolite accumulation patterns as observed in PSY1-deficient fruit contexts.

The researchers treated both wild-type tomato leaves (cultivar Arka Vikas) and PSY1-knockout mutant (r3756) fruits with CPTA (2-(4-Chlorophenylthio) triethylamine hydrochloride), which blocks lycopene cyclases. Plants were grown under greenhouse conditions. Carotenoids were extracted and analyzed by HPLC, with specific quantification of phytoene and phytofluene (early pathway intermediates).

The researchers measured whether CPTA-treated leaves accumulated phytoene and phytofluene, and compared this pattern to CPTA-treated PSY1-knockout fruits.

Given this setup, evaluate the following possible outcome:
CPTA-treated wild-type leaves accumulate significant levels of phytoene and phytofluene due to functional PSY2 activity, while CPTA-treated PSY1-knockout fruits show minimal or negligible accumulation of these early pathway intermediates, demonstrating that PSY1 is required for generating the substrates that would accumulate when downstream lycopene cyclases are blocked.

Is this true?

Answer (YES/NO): NO